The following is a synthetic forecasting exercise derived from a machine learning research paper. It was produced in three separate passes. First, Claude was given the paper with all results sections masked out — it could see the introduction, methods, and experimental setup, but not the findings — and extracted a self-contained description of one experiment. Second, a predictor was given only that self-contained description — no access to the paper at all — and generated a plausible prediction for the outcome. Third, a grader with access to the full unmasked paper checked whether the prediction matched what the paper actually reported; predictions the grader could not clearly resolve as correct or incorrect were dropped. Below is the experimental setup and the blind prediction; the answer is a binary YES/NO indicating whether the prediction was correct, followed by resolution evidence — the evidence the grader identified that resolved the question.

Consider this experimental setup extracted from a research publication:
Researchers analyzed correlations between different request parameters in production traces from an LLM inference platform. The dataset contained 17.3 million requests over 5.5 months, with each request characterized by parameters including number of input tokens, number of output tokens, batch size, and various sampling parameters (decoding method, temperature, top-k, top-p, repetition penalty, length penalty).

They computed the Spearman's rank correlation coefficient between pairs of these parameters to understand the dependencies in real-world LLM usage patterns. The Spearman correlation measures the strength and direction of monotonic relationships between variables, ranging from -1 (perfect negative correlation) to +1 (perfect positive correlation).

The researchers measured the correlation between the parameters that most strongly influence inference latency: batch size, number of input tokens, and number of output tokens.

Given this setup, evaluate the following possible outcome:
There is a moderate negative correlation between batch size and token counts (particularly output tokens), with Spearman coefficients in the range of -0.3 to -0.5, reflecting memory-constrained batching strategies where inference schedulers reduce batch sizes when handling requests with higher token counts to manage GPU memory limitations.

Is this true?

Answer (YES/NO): NO